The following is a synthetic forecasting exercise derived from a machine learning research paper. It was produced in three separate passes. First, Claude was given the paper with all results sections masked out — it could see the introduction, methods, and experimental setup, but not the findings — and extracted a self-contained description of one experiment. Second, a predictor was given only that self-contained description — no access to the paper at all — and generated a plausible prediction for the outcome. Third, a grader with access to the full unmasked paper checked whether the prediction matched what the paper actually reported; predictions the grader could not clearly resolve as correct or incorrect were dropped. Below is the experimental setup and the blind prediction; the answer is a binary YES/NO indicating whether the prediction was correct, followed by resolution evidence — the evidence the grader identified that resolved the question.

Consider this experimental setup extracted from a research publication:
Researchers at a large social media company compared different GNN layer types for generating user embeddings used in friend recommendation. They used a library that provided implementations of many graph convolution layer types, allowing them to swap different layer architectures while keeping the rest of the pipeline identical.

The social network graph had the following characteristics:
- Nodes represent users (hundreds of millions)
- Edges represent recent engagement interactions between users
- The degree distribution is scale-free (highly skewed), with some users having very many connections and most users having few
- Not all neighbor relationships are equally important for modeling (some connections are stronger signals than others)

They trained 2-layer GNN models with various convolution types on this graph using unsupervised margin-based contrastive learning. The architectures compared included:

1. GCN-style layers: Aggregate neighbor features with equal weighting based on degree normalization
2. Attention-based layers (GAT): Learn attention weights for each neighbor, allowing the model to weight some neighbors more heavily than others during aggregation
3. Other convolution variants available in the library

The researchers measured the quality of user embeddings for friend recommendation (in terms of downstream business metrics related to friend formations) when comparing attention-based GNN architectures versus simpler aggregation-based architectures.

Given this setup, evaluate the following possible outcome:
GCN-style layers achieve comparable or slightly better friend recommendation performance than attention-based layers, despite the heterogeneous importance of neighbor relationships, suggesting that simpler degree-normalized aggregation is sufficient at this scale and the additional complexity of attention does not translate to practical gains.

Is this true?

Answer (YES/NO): NO